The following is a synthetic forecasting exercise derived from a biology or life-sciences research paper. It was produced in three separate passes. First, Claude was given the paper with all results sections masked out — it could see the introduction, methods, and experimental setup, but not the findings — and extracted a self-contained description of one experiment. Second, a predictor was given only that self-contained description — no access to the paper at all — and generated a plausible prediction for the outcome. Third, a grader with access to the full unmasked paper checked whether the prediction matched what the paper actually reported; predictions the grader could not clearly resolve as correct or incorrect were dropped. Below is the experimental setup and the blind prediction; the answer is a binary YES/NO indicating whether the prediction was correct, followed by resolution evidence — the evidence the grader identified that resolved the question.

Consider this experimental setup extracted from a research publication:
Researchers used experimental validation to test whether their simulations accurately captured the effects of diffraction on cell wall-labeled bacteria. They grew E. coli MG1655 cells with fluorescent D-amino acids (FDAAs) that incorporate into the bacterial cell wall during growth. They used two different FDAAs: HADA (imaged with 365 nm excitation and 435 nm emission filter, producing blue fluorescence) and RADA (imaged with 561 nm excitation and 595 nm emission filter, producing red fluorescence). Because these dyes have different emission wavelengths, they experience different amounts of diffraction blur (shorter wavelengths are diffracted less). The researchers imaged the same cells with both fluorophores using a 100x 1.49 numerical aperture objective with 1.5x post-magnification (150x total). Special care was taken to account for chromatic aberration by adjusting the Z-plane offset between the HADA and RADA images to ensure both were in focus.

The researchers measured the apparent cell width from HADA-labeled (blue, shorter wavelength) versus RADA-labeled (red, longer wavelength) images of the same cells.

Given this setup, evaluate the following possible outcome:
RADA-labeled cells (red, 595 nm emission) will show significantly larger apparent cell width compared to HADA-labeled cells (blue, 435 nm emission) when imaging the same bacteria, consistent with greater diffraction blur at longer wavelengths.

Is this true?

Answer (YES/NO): NO